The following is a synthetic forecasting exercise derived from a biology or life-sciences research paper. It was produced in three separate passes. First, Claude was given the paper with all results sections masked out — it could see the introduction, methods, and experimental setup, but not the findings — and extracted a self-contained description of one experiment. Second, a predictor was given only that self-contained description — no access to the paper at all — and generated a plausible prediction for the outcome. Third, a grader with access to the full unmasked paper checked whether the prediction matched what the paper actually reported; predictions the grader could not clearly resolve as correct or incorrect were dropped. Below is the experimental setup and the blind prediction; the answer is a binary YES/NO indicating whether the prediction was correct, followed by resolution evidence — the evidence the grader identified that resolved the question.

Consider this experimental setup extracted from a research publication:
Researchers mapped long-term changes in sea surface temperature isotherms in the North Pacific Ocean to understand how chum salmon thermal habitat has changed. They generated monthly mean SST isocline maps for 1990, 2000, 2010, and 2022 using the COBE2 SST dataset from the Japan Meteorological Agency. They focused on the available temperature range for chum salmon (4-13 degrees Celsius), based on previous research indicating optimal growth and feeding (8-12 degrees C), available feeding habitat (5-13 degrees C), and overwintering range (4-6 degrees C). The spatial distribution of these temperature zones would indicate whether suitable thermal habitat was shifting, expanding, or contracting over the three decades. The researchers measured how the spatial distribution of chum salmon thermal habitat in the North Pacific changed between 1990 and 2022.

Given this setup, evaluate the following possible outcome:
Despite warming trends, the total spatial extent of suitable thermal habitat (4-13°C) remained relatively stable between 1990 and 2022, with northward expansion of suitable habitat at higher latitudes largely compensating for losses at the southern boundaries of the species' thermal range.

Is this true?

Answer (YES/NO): NO